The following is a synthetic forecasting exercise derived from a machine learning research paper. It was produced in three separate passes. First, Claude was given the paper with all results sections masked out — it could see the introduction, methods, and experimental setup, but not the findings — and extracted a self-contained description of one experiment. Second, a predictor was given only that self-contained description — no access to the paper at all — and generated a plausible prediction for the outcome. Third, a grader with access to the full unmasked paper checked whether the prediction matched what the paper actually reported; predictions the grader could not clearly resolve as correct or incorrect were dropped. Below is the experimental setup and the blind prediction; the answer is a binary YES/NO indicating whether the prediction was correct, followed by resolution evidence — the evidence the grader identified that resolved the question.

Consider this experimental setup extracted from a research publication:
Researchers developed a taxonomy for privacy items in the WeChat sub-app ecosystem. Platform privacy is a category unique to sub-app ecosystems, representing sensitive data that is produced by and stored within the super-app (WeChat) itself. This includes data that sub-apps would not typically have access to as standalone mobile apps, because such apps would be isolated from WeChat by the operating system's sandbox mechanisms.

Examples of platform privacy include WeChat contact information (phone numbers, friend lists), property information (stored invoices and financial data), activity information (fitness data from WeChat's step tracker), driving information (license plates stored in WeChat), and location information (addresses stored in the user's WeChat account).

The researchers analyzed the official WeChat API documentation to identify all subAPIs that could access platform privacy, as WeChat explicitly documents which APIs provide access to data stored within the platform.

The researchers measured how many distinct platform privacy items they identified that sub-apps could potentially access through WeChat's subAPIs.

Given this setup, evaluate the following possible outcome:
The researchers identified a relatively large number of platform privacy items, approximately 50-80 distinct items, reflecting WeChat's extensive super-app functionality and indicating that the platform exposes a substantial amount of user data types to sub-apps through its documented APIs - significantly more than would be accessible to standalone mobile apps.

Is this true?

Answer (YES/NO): NO